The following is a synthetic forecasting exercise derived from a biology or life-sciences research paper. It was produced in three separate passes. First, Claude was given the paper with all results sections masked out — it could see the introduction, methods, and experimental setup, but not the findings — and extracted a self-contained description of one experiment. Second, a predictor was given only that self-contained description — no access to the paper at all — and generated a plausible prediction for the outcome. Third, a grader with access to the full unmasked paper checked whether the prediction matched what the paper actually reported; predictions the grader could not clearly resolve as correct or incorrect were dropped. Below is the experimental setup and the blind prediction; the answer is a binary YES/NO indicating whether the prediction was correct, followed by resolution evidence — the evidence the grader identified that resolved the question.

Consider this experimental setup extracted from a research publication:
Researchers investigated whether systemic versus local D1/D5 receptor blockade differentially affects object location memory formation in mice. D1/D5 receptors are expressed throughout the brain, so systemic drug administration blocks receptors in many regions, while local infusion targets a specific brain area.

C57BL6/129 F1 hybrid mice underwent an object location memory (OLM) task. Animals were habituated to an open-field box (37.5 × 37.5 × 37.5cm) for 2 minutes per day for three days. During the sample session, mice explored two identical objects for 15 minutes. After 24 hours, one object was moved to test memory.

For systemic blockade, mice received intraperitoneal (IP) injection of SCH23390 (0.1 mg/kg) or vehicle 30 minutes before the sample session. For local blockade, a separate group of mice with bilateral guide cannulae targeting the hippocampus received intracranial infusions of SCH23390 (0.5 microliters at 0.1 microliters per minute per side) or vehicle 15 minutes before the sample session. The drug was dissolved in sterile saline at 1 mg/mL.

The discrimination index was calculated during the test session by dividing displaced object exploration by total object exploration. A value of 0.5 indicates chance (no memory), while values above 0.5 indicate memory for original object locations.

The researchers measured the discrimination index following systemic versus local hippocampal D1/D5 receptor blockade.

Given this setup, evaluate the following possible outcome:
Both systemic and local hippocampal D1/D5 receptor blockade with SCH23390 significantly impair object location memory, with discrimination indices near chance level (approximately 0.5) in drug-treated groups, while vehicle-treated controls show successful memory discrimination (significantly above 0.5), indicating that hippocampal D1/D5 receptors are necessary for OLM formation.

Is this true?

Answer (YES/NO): NO